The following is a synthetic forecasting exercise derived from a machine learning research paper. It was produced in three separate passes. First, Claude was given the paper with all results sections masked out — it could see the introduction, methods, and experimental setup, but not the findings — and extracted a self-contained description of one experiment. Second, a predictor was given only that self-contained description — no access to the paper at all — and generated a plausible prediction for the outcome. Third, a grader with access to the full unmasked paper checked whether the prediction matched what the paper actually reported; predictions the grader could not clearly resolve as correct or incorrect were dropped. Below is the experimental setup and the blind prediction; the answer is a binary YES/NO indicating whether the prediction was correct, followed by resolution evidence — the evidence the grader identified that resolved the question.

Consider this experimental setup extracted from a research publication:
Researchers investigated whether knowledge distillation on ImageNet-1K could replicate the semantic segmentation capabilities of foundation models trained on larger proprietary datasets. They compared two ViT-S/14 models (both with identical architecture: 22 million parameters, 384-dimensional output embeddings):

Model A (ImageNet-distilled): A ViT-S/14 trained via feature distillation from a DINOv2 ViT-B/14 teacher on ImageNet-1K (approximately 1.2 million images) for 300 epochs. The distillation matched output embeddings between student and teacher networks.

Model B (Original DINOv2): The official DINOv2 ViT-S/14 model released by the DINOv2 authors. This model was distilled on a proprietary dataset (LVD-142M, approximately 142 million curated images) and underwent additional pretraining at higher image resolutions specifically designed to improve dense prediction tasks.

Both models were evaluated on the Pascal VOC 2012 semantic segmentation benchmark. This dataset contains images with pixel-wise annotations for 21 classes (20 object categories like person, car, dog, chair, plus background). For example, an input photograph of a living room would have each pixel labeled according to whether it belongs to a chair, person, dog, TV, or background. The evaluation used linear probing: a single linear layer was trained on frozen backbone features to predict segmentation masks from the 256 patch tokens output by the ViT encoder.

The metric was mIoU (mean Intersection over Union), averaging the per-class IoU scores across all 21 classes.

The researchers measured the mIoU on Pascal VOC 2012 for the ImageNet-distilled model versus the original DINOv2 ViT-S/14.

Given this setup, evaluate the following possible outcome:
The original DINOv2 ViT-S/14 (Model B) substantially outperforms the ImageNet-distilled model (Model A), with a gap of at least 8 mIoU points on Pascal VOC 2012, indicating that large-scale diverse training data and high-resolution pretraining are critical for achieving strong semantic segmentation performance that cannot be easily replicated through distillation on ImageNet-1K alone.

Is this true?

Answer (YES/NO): NO